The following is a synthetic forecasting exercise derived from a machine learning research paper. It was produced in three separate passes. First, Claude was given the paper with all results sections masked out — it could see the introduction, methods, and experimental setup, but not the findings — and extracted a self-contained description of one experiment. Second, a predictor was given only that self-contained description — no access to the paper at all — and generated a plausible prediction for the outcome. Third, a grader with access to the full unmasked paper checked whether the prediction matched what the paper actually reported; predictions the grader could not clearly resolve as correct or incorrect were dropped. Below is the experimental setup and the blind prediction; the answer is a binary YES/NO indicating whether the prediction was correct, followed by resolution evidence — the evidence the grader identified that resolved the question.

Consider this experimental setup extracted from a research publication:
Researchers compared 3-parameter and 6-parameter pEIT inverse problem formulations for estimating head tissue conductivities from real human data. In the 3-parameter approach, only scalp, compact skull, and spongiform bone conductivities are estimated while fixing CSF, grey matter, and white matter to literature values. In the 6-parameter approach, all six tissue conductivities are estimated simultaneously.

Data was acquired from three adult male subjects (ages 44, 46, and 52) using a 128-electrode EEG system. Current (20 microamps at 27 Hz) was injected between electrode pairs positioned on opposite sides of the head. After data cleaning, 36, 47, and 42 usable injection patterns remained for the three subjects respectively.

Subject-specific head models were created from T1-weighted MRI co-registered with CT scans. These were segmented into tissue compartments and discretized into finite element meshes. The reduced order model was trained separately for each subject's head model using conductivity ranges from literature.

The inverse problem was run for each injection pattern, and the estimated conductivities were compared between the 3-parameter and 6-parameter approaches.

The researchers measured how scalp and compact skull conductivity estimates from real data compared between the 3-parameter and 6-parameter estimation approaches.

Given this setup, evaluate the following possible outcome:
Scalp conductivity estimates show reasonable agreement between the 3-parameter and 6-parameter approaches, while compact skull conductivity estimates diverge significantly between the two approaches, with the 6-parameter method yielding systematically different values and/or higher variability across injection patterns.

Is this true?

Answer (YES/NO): YES